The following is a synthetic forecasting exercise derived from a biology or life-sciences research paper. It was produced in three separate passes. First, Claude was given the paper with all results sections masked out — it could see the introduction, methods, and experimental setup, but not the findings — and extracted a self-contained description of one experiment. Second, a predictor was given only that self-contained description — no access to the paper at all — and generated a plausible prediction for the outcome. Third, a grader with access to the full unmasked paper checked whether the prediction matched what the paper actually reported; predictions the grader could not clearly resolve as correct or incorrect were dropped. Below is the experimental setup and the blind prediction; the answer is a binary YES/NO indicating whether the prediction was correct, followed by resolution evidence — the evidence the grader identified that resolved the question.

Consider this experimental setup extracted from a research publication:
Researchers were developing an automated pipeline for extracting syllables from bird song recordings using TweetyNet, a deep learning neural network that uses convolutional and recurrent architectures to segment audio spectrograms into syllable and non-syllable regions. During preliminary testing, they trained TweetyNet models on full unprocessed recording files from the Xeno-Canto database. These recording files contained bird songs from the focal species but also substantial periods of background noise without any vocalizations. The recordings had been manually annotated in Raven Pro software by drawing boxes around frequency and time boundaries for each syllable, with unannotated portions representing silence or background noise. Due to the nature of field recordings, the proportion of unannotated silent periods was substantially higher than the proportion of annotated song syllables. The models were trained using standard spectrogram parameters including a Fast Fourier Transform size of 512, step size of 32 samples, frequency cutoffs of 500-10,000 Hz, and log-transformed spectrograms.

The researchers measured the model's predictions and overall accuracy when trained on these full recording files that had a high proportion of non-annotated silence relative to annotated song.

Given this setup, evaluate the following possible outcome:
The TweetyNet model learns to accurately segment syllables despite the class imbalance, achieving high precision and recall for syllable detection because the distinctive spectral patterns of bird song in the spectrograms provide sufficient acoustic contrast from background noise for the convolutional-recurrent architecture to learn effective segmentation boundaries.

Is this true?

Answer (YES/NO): NO